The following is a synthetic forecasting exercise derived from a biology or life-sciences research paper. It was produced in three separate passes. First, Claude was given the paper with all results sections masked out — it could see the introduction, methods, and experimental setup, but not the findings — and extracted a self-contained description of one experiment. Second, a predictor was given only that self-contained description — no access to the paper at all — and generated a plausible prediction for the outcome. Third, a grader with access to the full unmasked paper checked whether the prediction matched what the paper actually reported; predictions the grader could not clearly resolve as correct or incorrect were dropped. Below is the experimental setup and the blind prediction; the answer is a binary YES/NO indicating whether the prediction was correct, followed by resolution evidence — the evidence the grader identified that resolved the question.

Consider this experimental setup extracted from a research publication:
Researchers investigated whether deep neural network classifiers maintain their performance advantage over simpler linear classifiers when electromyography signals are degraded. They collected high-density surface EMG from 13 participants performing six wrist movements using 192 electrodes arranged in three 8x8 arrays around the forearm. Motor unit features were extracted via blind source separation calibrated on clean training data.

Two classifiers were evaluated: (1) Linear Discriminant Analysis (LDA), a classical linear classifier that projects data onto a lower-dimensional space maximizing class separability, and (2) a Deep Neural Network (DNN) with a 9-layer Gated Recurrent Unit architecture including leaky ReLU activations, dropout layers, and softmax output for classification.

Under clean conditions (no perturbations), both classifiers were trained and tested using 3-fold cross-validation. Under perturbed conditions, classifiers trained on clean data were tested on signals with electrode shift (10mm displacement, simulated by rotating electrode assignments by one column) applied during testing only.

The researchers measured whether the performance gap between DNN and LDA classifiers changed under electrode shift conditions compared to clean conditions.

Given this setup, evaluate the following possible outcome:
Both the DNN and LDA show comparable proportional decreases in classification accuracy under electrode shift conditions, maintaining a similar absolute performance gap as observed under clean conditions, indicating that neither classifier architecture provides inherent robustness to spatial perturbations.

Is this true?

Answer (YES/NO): NO